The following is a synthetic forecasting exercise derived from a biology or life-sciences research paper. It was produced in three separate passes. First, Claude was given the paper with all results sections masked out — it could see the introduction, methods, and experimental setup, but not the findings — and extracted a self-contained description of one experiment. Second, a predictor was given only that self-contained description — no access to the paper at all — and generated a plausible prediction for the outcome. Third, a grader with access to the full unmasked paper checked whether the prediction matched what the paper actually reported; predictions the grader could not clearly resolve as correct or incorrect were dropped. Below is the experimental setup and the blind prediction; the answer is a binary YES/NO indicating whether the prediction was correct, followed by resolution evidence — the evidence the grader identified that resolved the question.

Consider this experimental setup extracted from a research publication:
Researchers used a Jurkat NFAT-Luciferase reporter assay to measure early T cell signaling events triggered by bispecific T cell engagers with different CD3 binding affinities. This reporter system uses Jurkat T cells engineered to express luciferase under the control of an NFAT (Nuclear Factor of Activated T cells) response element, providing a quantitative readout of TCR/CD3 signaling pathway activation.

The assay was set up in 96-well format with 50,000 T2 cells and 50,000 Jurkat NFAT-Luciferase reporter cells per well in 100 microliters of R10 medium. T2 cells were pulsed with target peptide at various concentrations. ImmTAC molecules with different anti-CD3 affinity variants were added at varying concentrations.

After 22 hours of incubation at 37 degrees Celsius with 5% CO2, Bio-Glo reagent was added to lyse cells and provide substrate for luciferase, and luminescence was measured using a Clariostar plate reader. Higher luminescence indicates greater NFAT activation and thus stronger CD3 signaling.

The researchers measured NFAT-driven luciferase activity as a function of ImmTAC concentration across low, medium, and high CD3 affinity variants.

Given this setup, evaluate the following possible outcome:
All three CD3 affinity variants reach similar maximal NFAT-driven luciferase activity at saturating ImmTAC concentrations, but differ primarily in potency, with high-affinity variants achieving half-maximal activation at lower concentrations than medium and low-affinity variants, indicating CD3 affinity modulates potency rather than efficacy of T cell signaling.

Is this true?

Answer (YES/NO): NO